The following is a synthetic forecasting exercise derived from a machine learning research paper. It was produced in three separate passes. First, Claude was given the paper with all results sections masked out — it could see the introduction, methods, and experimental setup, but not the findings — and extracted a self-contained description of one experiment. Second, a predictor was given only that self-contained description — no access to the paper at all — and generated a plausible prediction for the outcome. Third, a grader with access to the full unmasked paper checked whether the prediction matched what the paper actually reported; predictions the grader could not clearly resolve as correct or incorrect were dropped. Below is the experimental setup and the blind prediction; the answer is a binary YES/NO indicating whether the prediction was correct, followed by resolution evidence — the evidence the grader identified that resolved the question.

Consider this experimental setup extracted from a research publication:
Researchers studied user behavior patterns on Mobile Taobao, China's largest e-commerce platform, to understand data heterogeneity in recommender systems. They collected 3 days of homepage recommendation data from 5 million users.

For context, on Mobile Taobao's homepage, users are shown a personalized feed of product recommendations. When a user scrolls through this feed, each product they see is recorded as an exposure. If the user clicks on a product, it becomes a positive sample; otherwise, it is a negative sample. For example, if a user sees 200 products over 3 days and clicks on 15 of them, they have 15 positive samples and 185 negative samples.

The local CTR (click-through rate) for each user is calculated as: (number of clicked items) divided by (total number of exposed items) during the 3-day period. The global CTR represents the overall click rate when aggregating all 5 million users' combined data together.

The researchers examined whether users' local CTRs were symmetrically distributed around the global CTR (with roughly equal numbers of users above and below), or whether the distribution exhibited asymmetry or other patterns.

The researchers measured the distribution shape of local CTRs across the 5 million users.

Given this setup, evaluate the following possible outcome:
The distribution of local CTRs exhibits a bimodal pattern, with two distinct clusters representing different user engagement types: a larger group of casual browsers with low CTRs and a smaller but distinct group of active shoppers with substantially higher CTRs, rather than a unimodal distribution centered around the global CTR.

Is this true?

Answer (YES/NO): NO